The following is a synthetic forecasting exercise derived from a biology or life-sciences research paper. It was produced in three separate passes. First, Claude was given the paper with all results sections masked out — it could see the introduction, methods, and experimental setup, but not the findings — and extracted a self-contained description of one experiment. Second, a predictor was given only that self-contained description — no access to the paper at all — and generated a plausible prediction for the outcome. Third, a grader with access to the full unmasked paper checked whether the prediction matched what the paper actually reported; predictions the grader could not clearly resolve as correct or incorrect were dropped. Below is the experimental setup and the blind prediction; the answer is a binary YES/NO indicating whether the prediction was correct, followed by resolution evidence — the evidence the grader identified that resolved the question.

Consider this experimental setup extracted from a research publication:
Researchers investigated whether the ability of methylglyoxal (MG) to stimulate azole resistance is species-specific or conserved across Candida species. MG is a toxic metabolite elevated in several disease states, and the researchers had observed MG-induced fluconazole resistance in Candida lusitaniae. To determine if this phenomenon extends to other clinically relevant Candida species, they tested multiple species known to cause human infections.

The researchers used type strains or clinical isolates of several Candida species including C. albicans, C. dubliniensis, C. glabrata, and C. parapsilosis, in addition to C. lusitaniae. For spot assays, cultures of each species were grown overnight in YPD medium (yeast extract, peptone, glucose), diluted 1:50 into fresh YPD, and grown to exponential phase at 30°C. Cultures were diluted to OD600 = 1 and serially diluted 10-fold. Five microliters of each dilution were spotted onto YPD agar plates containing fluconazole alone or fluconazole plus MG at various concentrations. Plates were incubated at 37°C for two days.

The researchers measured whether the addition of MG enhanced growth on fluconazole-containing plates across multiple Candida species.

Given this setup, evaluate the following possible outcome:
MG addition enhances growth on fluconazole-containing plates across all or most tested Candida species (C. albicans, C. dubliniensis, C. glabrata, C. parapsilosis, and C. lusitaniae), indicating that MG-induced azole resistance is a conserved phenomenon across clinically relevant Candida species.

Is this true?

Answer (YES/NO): NO